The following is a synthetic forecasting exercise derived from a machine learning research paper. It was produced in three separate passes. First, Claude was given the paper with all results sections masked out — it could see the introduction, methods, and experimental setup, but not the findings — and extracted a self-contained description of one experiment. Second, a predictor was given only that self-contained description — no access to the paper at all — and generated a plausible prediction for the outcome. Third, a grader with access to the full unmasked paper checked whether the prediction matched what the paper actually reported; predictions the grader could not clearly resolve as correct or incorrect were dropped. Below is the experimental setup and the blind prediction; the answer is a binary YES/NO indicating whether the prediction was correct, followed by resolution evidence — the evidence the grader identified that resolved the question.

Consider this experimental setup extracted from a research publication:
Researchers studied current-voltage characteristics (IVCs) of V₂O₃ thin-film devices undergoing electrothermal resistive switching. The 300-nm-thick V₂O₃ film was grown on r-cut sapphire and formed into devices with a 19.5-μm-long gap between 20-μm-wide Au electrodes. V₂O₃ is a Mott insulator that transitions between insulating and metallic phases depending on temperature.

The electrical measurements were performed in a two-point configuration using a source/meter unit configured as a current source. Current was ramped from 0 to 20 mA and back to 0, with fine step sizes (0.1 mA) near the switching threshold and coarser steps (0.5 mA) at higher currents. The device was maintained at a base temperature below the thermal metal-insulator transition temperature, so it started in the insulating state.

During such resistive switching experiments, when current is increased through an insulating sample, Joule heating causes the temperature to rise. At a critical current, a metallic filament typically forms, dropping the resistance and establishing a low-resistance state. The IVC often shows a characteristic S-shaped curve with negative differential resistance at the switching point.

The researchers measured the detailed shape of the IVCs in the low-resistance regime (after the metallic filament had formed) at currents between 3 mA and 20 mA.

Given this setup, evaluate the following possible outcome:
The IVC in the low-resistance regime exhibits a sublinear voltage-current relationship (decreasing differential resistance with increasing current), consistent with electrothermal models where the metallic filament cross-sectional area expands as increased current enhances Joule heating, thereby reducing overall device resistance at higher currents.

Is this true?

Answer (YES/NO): YES